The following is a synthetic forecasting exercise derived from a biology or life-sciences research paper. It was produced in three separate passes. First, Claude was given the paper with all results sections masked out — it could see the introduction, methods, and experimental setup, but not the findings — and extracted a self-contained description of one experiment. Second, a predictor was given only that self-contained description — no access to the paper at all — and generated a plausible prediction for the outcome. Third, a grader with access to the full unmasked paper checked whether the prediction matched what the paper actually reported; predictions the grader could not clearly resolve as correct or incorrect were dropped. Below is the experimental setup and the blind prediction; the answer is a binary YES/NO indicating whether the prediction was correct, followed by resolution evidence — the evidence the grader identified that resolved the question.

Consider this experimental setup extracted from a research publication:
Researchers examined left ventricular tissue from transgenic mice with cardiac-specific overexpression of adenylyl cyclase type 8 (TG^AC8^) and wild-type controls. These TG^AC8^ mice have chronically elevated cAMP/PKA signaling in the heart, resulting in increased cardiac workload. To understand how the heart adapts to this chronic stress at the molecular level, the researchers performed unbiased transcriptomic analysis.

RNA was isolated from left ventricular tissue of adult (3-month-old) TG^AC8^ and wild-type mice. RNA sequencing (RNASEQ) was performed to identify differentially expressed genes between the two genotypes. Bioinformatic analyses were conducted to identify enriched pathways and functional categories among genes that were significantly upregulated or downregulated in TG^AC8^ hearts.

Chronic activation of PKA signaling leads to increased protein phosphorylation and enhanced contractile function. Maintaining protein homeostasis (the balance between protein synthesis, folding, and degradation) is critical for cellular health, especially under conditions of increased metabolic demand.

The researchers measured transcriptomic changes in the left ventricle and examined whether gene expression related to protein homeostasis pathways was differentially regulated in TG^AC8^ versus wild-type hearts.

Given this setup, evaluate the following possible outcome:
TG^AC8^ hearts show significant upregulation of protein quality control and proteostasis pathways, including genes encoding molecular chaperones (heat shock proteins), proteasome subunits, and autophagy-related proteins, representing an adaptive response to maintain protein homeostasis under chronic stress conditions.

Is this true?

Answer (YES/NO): YES